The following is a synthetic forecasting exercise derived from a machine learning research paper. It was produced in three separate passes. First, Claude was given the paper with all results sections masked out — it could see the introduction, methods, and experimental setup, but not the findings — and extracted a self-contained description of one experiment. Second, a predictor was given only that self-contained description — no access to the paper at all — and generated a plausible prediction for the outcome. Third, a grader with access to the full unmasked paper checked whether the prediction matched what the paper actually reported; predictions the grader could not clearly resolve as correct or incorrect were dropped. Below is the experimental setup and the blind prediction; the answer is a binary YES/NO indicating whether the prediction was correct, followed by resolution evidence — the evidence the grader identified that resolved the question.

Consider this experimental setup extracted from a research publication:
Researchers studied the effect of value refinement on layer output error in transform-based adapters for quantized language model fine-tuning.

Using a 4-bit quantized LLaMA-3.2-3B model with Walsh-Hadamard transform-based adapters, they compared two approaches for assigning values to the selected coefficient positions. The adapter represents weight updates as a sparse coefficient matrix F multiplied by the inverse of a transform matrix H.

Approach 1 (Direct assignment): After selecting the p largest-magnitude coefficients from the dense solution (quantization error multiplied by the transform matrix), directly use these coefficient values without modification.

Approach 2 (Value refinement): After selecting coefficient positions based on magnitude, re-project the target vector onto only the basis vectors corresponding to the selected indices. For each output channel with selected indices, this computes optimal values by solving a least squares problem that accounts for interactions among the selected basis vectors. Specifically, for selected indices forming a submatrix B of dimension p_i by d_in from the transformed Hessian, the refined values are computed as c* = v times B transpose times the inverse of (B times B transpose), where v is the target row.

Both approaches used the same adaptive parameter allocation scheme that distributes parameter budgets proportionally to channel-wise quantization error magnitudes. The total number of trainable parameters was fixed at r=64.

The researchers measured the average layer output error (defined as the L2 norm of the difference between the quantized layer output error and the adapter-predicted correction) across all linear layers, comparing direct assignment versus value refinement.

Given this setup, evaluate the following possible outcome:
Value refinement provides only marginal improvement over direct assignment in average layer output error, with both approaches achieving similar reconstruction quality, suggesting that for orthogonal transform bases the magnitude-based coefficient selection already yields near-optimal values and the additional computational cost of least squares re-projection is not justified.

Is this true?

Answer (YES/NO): NO